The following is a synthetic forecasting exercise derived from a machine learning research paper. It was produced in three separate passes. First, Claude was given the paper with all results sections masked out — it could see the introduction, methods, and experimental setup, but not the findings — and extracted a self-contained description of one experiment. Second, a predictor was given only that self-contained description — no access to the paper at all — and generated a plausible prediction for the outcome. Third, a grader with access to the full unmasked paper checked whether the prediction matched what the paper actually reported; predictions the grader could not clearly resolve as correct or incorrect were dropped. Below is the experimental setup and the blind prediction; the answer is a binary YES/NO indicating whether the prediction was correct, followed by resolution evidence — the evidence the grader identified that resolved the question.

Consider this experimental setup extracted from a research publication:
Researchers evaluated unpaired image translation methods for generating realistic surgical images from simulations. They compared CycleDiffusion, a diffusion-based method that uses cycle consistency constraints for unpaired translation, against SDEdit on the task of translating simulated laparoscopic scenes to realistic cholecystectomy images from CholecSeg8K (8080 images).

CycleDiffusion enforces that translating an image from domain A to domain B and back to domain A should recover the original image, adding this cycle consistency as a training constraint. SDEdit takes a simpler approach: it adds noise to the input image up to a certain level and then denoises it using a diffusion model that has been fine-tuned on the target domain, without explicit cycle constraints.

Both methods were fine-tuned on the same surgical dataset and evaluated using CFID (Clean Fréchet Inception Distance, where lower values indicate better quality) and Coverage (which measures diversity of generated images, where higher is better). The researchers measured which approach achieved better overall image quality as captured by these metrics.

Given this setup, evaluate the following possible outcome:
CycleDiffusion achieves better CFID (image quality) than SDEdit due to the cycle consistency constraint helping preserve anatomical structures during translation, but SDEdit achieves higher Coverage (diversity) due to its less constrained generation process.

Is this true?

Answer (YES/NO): NO